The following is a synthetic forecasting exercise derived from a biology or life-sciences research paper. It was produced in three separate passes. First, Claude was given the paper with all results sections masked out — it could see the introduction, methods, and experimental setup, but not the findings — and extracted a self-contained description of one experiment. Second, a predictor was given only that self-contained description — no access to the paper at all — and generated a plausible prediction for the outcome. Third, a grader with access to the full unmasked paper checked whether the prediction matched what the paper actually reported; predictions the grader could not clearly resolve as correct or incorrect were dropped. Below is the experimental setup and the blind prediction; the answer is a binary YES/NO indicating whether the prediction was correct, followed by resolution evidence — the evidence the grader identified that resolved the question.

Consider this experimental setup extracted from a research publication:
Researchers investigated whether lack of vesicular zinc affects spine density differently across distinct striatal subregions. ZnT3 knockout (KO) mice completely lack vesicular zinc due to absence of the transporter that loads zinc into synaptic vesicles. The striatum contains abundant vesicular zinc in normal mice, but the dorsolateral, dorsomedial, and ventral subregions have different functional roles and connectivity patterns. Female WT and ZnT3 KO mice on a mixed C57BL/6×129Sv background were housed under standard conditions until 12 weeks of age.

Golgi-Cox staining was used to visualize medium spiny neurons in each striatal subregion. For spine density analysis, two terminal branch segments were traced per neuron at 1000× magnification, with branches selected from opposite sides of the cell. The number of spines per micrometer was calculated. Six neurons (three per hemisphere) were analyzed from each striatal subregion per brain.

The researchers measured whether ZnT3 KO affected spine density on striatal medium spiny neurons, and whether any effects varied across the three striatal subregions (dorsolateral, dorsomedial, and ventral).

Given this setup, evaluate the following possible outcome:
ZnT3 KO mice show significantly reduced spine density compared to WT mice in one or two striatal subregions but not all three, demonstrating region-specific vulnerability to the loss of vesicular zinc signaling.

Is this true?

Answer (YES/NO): NO